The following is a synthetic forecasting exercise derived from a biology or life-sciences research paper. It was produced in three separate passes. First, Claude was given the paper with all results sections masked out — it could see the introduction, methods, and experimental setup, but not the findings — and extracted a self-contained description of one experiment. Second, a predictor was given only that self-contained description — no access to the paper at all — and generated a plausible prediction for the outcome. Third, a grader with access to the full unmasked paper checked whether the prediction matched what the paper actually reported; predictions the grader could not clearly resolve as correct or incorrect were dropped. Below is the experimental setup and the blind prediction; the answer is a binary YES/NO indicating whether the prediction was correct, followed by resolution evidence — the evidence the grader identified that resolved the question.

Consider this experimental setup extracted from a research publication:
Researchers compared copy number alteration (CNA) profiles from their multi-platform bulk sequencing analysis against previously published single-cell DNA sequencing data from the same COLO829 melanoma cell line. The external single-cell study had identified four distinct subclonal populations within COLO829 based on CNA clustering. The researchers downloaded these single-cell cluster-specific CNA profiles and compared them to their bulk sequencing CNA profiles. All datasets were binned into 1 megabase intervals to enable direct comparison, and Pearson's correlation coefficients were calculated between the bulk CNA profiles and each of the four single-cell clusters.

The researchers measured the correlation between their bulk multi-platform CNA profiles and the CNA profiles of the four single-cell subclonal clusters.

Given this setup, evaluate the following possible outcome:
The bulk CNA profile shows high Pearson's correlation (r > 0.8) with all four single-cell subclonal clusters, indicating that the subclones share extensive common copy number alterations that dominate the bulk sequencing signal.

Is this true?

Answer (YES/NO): NO